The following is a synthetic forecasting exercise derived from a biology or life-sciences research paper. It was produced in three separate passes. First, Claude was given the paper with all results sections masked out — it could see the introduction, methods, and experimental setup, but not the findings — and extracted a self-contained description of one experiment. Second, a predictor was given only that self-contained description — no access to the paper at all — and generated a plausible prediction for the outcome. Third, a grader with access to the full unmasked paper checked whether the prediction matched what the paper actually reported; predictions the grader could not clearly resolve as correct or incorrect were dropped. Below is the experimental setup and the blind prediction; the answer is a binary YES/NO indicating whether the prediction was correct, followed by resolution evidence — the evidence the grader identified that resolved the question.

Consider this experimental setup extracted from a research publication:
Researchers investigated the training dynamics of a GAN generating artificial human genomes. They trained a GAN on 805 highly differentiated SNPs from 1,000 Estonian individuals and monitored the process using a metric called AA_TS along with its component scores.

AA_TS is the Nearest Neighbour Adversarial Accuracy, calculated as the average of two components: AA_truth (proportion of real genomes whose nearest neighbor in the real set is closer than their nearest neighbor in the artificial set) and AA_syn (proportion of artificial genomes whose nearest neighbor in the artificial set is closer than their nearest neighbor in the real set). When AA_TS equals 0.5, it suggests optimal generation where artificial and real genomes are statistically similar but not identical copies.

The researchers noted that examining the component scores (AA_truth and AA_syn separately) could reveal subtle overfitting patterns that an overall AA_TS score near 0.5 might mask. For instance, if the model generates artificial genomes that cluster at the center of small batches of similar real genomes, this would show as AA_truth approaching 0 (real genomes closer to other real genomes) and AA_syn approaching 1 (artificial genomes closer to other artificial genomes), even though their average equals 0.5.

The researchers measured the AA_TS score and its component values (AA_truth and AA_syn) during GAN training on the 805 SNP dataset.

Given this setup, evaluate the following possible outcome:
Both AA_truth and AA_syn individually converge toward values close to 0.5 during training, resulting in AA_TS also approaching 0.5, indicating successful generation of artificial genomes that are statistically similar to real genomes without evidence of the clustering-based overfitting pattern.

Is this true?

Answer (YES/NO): NO